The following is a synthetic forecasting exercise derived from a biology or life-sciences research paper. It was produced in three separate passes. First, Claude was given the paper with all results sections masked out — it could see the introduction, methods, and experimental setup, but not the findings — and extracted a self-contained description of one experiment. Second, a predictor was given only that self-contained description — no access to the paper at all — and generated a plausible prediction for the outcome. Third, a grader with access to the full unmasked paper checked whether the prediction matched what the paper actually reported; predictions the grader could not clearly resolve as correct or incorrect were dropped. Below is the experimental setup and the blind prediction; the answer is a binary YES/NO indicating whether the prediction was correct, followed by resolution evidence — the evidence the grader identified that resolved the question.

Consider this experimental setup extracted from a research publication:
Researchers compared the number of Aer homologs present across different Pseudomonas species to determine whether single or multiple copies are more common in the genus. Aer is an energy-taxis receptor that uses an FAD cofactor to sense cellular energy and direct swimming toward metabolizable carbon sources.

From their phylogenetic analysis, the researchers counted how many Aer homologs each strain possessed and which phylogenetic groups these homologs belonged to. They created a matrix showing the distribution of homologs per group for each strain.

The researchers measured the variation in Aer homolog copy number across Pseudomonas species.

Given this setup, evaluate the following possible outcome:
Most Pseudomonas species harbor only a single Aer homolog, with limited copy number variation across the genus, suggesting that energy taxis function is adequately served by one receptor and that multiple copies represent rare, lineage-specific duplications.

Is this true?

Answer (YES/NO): NO